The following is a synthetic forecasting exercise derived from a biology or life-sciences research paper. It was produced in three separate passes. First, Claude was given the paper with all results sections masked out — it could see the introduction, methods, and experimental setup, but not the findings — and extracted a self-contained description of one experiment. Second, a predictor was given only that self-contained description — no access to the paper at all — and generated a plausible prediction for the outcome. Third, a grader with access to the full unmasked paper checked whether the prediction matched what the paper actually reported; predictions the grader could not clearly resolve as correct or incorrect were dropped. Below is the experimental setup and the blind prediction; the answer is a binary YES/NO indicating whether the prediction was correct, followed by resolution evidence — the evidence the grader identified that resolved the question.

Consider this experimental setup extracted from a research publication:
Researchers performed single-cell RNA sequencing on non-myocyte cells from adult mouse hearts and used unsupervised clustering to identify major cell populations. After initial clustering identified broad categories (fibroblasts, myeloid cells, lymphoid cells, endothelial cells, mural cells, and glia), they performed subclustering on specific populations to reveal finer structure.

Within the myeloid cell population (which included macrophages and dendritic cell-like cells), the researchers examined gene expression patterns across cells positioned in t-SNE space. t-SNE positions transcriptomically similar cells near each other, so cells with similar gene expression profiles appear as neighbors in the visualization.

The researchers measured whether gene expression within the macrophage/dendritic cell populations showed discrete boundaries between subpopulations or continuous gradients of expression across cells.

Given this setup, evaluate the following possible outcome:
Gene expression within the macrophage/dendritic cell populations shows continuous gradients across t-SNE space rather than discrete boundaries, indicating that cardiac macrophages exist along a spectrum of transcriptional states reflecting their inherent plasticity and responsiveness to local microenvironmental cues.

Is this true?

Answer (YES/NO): YES